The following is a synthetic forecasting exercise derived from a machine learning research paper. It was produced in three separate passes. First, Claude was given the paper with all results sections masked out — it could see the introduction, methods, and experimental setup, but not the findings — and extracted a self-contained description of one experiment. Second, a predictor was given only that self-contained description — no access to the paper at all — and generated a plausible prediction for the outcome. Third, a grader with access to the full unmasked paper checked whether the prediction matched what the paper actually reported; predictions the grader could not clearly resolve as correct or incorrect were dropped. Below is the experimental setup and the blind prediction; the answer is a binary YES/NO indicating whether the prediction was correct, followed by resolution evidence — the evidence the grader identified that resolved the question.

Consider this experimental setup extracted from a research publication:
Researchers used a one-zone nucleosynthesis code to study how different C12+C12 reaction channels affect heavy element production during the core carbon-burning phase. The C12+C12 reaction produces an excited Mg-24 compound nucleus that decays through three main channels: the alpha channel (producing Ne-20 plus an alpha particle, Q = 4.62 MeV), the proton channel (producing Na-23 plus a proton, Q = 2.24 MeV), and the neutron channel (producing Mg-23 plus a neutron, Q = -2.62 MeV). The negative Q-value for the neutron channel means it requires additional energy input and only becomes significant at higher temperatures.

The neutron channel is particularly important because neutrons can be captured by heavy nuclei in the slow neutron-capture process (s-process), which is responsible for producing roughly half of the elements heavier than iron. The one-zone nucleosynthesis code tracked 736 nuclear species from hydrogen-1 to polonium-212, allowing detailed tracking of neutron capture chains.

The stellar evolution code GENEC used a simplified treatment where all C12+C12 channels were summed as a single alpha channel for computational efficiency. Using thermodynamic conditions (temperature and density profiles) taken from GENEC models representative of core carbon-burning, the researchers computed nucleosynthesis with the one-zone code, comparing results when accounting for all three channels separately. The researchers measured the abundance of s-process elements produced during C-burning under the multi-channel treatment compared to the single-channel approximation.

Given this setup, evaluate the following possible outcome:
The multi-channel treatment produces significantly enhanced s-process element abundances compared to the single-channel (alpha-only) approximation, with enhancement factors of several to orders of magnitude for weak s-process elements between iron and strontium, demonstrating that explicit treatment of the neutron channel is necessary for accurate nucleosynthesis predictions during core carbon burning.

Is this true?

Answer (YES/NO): NO